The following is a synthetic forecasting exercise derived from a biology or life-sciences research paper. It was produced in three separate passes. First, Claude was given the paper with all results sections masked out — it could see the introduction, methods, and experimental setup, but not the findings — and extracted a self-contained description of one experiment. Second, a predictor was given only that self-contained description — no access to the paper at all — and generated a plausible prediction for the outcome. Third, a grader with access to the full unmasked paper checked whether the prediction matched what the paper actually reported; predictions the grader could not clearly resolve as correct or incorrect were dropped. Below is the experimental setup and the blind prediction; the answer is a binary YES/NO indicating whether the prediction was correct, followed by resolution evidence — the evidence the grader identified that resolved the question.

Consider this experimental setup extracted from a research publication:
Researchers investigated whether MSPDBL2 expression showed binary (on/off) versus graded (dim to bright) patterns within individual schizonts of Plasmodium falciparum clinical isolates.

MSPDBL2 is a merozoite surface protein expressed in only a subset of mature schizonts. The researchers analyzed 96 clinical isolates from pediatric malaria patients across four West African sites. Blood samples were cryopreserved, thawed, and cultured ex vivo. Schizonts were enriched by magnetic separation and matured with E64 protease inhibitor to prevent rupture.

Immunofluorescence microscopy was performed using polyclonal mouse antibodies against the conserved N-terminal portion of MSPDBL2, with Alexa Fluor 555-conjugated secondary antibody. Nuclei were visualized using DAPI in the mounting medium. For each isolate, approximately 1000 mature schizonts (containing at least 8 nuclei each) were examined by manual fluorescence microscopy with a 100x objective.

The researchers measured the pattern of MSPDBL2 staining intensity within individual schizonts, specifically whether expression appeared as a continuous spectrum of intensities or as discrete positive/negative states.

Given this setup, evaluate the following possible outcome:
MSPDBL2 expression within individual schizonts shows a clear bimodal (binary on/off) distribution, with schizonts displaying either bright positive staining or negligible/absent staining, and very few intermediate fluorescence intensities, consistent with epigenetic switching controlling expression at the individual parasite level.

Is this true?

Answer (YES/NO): YES